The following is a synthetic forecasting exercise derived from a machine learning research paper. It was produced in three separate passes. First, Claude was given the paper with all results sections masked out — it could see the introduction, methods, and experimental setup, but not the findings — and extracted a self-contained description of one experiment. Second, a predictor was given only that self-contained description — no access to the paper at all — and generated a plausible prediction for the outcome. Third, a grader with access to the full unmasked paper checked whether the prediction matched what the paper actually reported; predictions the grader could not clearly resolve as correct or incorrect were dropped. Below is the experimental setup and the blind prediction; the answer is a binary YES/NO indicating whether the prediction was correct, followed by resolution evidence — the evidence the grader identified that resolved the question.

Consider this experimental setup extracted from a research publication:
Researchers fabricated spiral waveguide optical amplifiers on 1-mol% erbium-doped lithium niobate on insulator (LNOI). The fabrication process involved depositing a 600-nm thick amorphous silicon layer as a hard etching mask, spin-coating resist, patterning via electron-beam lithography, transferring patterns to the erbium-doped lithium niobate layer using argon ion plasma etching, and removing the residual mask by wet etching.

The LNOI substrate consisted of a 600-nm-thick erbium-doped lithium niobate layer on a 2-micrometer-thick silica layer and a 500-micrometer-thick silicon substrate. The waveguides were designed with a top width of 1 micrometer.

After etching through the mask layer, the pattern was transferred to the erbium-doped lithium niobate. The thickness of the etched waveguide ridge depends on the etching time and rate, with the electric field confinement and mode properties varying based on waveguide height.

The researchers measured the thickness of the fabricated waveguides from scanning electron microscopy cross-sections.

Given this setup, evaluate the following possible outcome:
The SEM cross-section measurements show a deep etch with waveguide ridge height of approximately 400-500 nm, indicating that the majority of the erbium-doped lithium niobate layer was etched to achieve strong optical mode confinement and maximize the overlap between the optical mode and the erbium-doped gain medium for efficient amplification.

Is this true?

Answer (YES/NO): NO